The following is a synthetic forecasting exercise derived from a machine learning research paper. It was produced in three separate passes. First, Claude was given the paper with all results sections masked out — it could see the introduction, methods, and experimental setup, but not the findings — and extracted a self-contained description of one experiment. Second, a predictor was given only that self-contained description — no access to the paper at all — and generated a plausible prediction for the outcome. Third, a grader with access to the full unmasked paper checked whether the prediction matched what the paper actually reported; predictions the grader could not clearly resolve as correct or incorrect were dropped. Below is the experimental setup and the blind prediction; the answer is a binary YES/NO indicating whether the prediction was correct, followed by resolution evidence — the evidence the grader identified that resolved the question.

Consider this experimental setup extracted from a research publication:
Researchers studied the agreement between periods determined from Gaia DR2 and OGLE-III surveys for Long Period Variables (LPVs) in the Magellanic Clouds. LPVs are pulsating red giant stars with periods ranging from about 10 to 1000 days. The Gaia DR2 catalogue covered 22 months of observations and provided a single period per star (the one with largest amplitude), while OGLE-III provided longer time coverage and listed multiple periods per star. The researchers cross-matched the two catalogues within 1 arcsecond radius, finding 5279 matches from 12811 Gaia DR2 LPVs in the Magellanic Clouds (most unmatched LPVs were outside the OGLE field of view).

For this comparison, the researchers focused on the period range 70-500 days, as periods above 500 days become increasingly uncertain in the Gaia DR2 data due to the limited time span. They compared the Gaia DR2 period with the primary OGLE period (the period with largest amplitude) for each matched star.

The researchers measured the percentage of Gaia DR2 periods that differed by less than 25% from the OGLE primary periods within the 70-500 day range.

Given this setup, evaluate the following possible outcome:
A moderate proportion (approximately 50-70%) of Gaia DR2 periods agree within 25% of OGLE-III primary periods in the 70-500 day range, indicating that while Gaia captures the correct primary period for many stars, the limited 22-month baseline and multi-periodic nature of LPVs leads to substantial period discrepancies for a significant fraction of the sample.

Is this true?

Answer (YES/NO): YES